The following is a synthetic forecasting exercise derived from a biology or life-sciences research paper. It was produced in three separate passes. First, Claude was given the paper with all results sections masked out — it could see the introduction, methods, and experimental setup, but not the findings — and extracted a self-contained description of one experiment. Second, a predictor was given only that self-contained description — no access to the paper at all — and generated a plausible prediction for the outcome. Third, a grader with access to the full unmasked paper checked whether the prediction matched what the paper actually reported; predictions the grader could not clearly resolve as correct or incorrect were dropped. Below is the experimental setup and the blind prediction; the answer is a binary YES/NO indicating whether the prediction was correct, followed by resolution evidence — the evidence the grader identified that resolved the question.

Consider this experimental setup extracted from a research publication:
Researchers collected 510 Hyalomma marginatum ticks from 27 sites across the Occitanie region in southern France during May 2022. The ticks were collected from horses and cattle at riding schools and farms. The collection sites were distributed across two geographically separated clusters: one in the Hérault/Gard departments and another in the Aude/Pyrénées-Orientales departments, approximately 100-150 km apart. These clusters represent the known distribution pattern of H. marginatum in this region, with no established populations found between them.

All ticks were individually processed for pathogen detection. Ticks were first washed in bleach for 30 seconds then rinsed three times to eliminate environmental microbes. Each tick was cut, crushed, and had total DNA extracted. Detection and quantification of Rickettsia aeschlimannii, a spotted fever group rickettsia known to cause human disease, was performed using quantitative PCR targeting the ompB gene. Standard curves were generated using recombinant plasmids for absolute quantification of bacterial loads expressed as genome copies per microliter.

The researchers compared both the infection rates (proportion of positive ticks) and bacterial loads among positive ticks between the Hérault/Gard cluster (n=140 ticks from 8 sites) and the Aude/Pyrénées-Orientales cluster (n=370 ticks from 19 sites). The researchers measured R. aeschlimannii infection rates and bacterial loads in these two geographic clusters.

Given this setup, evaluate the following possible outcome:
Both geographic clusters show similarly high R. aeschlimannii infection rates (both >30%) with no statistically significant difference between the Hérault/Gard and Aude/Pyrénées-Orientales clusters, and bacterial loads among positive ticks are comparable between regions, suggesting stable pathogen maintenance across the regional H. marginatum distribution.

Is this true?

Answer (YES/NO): NO